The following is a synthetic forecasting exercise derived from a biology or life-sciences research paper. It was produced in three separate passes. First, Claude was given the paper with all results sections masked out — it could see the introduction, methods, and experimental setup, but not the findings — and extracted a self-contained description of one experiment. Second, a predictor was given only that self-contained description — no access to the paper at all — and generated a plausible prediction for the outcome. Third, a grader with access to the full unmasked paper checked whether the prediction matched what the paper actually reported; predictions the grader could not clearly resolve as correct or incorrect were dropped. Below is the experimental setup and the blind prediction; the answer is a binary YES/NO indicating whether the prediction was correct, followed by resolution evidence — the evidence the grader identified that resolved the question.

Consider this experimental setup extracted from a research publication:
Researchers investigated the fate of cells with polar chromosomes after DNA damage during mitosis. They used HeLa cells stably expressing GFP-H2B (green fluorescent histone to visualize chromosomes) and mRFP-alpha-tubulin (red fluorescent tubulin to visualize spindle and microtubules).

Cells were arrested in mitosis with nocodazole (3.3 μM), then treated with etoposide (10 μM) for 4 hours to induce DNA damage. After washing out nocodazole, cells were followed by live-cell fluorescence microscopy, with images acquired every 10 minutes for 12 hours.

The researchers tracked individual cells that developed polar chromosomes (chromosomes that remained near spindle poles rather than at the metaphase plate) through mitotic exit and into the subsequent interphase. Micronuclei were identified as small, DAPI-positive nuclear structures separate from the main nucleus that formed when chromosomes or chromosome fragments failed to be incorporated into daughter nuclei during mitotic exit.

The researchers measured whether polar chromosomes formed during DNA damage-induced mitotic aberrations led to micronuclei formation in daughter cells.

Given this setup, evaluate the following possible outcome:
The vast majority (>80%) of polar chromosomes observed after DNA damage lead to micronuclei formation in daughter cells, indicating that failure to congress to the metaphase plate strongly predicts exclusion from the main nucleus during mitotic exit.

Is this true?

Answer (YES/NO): NO